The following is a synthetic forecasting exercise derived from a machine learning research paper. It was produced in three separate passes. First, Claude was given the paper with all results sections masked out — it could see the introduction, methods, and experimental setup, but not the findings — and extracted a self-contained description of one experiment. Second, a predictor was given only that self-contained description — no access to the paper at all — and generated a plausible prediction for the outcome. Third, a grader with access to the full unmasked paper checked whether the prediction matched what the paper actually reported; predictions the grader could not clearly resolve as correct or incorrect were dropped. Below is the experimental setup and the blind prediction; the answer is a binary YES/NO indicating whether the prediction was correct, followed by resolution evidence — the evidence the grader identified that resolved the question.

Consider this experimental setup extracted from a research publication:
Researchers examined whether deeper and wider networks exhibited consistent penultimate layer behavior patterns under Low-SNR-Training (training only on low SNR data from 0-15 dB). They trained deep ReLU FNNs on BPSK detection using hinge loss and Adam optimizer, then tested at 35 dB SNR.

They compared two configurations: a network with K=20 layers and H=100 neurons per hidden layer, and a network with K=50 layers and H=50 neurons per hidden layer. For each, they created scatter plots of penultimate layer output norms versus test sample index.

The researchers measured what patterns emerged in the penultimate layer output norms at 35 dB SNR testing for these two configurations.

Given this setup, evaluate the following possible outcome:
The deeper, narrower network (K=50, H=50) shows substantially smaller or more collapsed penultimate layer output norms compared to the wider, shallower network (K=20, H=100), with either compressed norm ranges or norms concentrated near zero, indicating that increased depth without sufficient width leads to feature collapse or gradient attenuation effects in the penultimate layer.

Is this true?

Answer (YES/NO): NO